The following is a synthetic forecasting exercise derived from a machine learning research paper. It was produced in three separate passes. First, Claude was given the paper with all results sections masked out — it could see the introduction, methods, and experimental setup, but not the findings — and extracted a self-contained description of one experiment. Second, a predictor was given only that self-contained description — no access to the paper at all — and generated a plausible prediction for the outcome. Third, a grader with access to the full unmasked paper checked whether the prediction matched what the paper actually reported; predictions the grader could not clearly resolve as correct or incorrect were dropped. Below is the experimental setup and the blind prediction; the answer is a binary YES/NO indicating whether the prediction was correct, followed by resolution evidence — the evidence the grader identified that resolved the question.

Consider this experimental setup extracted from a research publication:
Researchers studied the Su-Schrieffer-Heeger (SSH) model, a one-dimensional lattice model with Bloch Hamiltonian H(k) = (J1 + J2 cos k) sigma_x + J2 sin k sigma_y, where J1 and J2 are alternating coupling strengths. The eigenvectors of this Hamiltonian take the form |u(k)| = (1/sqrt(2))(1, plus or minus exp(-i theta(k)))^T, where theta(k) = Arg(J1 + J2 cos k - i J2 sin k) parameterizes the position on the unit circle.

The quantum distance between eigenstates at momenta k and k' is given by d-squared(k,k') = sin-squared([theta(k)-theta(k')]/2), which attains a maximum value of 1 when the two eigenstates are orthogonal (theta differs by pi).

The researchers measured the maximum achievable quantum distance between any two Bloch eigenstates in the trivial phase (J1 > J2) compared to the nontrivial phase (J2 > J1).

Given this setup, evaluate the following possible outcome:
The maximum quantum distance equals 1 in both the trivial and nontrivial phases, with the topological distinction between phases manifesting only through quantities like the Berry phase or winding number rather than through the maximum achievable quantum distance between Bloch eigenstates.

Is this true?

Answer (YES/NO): NO